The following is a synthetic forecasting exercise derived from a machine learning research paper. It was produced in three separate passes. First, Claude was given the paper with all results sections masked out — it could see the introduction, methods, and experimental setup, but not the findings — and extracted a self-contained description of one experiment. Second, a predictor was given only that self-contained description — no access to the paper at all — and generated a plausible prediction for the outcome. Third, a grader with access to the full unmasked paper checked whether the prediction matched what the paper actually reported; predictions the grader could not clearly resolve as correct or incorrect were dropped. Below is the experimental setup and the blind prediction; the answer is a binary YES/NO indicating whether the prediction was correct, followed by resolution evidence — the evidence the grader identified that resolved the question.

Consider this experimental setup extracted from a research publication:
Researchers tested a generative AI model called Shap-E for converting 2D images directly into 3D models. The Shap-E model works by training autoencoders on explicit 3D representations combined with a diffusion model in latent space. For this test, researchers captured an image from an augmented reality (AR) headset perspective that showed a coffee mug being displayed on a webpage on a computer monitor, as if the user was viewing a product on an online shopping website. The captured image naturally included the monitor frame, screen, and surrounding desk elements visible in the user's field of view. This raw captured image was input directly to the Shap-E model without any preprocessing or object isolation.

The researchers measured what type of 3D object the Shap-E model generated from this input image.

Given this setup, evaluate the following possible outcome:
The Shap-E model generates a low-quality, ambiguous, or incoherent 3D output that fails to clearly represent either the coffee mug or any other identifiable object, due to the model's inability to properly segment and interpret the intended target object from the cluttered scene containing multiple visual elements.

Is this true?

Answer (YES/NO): NO